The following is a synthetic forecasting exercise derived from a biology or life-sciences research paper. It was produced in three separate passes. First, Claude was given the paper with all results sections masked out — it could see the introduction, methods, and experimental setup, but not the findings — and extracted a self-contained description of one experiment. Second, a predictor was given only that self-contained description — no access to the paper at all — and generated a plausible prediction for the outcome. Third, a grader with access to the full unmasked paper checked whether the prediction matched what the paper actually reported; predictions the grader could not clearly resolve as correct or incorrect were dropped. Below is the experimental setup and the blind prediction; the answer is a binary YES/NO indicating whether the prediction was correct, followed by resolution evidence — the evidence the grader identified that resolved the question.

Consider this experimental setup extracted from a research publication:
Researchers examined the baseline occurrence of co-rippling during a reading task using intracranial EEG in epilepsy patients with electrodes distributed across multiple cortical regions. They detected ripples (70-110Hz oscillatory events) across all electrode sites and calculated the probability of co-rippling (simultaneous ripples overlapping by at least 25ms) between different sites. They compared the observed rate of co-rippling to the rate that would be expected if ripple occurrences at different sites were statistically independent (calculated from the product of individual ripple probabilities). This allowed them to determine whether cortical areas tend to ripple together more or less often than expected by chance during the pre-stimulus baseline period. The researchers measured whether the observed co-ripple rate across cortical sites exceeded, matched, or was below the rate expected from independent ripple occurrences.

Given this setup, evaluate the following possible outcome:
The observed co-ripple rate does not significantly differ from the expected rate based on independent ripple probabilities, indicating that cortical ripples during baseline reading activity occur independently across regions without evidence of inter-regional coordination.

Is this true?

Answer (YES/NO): NO